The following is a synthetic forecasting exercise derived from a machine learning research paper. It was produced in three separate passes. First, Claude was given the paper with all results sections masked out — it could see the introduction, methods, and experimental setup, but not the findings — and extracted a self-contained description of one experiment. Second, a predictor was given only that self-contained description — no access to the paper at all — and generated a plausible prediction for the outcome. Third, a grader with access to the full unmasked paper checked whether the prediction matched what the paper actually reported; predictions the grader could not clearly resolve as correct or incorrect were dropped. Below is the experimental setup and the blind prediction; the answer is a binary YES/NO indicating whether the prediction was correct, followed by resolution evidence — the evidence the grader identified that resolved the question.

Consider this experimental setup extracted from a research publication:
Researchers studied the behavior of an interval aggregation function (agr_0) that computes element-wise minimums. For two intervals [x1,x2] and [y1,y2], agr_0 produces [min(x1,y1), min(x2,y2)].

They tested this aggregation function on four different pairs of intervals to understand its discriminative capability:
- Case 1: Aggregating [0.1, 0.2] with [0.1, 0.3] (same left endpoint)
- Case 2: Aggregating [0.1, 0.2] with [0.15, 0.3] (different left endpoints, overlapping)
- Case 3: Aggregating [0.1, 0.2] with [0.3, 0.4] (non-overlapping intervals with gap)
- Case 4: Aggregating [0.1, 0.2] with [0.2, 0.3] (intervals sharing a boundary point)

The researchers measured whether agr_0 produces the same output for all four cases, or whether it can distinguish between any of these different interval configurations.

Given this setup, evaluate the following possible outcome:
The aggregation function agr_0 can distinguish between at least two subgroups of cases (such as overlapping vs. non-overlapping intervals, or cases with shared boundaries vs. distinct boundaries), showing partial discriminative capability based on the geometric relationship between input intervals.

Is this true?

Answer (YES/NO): NO